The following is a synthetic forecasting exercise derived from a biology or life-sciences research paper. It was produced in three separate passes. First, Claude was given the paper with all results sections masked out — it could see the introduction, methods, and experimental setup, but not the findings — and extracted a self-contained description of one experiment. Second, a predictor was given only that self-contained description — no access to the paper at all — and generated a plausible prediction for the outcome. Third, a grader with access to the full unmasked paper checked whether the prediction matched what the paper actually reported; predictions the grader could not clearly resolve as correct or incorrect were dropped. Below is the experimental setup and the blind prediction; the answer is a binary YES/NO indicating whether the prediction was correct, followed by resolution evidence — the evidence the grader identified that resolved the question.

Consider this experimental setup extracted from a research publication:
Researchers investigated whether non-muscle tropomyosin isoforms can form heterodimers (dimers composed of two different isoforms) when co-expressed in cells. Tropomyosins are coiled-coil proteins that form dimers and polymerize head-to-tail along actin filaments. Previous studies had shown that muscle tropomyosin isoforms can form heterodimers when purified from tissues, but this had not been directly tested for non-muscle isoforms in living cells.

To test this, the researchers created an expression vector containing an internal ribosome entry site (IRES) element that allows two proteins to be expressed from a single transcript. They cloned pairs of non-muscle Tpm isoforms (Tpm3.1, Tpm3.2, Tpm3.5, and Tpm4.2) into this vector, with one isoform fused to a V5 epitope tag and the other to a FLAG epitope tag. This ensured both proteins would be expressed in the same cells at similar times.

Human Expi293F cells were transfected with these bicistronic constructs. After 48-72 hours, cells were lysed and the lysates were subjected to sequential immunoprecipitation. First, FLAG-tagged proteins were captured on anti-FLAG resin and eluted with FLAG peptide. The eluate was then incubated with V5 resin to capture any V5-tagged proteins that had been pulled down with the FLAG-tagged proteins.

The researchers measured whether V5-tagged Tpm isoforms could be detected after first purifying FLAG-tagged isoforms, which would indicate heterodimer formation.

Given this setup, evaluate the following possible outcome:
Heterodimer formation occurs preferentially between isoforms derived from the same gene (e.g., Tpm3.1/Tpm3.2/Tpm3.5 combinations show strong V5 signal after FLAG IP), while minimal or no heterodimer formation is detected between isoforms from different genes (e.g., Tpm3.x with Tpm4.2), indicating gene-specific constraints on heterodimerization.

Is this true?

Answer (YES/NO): NO